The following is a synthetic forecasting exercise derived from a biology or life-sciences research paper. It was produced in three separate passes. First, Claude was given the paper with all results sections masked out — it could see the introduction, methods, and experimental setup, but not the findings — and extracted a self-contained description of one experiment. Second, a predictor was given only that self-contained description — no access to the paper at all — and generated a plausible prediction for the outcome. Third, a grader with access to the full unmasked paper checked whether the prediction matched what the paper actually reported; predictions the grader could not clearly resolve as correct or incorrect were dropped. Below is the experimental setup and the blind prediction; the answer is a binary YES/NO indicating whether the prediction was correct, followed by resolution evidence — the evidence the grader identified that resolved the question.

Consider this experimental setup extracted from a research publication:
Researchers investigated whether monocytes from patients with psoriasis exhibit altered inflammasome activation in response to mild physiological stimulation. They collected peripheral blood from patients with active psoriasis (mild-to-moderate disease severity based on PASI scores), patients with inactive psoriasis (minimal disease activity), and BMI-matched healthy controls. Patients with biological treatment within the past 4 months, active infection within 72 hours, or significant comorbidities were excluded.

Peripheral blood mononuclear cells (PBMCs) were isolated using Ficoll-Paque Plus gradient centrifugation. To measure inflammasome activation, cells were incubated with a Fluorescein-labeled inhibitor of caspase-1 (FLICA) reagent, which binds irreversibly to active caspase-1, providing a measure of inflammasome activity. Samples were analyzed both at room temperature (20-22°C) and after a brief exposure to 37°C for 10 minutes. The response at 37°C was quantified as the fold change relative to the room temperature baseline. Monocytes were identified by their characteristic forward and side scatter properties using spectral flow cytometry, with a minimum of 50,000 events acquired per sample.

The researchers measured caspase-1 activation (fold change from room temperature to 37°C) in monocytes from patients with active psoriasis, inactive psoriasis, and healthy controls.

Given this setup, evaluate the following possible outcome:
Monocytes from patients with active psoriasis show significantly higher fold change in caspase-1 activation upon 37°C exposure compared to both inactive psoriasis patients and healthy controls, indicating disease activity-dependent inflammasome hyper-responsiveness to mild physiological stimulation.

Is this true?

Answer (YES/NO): YES